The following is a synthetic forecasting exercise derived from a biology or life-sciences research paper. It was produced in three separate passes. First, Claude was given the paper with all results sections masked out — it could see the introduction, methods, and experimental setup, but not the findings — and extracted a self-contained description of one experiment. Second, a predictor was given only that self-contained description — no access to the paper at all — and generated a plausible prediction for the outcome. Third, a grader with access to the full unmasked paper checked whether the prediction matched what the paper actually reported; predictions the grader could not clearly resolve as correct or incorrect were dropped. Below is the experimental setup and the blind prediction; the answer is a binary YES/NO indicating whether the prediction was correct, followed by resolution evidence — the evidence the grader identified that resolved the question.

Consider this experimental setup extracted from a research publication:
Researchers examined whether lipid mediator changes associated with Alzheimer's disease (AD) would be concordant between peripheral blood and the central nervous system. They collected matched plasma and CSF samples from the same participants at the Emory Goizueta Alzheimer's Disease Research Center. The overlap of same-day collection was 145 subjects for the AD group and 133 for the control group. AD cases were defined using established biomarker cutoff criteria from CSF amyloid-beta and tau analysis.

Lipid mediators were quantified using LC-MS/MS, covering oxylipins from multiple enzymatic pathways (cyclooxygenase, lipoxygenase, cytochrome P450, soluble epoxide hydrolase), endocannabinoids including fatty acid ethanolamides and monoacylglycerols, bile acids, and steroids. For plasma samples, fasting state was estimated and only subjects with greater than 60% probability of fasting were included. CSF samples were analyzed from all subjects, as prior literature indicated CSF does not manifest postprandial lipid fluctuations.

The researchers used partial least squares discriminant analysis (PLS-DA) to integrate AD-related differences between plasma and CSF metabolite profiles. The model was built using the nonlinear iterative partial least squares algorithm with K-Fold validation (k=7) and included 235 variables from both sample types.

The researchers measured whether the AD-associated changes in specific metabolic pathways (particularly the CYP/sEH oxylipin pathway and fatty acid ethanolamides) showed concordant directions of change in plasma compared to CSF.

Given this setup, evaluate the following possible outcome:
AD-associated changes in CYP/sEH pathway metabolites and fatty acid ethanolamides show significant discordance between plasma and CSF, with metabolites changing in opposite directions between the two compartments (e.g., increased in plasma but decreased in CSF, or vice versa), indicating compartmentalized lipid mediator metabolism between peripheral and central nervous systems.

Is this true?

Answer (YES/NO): NO